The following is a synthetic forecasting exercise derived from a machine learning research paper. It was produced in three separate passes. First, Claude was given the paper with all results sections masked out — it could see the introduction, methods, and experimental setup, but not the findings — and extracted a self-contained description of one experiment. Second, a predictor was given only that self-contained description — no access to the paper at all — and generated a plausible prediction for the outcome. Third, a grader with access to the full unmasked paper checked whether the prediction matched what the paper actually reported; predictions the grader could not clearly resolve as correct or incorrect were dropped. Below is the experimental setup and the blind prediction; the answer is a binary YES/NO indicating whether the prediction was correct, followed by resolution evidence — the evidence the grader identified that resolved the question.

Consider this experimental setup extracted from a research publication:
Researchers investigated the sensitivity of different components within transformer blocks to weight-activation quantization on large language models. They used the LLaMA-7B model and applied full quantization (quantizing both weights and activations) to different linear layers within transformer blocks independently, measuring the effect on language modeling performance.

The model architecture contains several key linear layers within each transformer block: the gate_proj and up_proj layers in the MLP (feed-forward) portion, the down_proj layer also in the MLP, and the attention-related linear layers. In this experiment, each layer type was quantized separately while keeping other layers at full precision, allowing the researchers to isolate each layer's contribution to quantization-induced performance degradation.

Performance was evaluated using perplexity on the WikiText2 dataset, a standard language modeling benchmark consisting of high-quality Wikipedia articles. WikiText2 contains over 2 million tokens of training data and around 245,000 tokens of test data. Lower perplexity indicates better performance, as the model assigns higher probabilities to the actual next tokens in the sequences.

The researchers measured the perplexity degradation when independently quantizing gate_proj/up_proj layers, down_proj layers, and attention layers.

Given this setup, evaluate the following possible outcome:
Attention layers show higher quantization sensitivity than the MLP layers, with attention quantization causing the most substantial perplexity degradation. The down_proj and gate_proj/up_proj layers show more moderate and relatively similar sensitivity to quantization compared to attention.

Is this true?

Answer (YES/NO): NO